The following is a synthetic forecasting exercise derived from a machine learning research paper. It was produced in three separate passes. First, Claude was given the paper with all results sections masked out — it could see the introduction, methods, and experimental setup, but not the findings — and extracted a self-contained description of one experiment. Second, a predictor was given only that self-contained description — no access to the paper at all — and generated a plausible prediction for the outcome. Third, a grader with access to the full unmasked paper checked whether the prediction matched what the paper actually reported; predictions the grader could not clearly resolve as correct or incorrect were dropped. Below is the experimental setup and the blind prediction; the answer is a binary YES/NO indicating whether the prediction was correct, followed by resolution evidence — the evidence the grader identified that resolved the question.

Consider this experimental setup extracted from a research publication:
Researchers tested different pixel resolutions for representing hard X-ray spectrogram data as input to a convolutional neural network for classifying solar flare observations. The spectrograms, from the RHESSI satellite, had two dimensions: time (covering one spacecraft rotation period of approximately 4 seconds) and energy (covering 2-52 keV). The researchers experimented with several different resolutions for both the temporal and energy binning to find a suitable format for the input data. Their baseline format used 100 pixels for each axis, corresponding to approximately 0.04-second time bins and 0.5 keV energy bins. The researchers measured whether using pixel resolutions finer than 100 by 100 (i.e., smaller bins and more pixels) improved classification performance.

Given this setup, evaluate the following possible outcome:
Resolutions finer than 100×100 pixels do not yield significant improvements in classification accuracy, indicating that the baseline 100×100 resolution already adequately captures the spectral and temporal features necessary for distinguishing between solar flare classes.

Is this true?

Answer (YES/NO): YES